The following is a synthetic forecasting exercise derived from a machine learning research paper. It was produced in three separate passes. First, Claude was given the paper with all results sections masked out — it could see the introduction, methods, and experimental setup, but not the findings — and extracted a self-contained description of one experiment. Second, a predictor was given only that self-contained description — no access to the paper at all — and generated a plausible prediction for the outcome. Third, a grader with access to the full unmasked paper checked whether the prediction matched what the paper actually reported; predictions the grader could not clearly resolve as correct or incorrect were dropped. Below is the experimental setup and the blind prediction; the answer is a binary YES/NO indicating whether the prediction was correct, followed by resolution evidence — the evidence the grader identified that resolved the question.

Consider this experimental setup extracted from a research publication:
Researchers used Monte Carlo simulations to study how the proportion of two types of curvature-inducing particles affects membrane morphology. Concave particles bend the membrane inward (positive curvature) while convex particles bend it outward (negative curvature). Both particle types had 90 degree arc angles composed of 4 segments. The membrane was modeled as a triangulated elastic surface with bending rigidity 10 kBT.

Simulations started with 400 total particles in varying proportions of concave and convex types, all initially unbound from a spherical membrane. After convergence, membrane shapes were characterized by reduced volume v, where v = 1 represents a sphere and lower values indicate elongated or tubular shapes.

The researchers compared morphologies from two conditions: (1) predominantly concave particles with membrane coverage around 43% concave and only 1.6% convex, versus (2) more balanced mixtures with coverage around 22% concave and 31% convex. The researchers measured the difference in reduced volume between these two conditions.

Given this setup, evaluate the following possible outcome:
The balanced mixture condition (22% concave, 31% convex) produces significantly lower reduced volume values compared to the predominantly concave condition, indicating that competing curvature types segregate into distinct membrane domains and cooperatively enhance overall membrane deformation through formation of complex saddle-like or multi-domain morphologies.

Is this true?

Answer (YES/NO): NO